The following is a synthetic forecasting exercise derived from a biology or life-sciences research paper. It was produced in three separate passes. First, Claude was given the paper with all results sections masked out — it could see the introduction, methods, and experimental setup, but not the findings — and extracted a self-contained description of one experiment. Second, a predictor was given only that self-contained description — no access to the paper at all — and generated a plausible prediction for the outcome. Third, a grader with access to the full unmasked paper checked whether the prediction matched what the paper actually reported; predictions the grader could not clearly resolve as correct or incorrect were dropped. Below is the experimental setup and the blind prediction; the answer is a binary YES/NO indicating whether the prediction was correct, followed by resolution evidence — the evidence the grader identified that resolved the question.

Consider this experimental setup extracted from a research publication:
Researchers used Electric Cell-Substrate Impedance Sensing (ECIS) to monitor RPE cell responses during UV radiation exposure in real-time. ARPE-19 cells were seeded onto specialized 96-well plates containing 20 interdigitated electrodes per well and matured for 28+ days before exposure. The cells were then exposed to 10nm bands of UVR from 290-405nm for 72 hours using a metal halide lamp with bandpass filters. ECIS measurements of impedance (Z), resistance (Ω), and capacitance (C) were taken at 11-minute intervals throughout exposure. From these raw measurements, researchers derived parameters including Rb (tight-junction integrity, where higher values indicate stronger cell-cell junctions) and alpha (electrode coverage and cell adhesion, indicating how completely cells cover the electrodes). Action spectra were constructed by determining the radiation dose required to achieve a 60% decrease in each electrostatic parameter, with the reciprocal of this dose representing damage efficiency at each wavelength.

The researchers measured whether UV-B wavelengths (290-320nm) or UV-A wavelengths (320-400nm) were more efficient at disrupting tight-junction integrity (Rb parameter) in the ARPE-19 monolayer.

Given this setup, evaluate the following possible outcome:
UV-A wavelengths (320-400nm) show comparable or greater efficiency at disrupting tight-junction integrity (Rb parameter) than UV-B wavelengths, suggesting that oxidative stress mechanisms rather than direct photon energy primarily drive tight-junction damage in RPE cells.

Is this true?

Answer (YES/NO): NO